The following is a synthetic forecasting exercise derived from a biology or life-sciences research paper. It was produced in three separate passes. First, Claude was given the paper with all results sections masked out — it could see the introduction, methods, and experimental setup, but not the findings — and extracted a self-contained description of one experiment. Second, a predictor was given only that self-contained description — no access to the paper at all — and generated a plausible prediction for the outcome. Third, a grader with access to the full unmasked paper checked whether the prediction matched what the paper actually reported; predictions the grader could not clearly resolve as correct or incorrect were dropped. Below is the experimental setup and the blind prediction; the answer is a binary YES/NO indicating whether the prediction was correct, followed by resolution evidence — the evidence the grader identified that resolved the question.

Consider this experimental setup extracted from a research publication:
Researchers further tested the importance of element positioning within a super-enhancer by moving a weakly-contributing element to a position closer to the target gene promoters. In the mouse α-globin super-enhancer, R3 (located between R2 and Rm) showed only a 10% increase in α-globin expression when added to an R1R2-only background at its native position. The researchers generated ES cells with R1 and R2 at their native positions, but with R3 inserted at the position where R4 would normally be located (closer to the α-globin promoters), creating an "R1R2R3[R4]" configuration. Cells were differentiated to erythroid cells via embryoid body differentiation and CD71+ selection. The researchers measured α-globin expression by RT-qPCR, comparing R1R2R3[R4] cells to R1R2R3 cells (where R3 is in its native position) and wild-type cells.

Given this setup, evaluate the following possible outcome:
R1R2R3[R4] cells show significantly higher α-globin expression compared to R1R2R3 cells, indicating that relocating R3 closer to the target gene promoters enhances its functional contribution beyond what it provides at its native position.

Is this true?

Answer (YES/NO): YES